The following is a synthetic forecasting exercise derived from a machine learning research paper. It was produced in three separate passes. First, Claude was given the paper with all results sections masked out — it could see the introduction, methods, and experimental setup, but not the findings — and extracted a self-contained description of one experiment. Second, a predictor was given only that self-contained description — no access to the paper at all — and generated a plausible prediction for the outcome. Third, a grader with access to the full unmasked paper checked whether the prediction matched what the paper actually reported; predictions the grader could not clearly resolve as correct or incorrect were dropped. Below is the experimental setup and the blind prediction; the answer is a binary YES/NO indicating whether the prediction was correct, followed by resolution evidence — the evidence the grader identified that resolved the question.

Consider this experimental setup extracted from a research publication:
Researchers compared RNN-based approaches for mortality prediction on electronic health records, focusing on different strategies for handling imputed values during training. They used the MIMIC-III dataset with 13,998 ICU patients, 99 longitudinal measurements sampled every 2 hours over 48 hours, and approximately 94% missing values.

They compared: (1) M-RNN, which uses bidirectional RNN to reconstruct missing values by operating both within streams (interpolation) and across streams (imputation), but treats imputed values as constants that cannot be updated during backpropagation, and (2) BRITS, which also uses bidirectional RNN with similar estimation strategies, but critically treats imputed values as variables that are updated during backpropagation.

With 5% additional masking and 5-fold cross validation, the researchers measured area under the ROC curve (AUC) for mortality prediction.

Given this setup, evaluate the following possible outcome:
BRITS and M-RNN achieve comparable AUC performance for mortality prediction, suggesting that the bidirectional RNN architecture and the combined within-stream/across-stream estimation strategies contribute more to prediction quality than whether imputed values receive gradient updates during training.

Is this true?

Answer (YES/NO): NO